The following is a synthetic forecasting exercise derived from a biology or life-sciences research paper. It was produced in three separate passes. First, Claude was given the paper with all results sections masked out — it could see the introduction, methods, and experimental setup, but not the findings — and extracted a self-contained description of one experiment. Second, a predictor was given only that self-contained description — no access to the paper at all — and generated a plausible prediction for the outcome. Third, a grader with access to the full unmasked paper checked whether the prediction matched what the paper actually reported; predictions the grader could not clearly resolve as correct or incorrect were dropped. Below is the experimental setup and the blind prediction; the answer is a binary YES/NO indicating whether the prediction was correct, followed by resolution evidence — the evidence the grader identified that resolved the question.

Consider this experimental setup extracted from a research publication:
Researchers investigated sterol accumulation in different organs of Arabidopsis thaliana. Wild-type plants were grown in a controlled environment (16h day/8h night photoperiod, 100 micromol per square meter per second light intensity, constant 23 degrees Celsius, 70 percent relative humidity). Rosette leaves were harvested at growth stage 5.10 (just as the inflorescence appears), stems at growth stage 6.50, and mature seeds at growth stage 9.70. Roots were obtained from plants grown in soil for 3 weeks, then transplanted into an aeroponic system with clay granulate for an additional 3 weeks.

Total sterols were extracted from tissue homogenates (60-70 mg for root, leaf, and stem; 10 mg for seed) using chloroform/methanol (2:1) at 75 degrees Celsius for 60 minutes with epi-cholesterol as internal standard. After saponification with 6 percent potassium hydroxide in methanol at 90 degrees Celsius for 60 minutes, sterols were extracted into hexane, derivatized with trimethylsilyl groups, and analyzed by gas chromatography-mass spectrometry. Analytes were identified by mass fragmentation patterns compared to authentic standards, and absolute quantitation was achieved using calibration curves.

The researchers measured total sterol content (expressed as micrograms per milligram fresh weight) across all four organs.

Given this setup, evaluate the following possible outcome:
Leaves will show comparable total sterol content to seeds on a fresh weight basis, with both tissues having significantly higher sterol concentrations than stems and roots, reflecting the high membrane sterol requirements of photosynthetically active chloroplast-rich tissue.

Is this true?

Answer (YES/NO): NO